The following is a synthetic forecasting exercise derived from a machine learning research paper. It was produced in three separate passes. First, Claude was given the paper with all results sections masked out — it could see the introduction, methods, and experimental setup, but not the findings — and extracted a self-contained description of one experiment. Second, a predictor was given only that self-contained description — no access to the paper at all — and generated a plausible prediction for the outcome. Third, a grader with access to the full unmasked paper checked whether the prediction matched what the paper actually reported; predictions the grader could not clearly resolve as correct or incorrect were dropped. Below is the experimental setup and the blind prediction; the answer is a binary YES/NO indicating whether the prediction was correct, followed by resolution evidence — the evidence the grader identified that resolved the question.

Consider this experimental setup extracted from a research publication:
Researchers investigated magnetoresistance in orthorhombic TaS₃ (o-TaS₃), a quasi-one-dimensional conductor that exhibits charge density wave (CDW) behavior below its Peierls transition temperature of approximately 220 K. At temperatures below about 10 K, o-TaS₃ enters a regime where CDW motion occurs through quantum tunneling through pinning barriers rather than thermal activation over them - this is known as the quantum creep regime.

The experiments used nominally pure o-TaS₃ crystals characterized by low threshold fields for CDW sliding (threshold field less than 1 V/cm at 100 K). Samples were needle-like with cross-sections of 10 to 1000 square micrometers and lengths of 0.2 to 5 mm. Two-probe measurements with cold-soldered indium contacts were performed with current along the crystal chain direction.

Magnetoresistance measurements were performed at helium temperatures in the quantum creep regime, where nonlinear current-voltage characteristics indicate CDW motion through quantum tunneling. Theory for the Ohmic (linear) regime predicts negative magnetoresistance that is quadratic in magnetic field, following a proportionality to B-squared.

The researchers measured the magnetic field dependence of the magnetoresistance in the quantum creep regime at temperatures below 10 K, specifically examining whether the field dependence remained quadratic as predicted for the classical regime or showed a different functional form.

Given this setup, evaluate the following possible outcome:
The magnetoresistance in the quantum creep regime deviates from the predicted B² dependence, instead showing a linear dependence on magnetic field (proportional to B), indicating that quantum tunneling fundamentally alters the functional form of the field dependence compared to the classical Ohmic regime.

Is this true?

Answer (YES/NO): YES